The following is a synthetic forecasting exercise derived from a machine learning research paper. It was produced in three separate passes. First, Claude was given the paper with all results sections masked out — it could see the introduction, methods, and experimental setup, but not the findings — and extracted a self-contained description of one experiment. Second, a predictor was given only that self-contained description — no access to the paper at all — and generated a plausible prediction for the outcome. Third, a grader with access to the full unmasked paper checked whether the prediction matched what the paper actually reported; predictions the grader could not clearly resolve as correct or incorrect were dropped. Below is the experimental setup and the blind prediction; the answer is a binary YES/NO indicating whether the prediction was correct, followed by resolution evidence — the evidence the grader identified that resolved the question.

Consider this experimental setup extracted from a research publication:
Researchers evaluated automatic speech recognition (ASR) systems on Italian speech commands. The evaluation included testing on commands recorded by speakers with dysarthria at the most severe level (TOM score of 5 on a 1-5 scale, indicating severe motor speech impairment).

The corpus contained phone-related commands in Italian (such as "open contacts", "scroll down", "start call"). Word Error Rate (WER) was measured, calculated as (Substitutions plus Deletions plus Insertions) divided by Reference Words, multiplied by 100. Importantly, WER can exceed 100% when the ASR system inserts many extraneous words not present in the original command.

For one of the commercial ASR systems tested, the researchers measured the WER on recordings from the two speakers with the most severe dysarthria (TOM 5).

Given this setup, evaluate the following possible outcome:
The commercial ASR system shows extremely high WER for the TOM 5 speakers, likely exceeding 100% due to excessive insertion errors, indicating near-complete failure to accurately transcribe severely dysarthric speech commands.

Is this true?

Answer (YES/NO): YES